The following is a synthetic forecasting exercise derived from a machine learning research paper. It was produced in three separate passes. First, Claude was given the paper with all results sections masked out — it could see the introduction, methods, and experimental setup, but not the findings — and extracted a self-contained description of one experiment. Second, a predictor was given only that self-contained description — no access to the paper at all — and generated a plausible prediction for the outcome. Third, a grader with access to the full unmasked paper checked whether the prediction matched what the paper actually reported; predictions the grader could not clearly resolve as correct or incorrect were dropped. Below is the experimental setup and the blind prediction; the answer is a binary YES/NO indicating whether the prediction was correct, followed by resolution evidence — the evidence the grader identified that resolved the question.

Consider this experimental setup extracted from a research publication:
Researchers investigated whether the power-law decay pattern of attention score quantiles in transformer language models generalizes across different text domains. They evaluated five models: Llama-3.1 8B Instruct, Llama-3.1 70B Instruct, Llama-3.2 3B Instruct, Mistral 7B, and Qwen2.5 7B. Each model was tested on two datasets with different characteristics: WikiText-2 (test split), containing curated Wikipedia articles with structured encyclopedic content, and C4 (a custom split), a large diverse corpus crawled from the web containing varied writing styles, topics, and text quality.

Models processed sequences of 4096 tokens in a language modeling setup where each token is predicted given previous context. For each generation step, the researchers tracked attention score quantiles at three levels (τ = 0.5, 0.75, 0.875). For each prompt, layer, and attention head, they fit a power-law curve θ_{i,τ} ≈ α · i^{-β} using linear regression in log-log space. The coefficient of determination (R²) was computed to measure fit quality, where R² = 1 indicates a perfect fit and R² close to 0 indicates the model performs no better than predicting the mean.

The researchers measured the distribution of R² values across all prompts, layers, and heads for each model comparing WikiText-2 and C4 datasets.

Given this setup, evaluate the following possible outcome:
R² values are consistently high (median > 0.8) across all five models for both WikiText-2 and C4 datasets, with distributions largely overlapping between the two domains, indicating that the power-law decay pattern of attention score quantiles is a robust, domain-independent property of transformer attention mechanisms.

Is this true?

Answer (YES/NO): NO